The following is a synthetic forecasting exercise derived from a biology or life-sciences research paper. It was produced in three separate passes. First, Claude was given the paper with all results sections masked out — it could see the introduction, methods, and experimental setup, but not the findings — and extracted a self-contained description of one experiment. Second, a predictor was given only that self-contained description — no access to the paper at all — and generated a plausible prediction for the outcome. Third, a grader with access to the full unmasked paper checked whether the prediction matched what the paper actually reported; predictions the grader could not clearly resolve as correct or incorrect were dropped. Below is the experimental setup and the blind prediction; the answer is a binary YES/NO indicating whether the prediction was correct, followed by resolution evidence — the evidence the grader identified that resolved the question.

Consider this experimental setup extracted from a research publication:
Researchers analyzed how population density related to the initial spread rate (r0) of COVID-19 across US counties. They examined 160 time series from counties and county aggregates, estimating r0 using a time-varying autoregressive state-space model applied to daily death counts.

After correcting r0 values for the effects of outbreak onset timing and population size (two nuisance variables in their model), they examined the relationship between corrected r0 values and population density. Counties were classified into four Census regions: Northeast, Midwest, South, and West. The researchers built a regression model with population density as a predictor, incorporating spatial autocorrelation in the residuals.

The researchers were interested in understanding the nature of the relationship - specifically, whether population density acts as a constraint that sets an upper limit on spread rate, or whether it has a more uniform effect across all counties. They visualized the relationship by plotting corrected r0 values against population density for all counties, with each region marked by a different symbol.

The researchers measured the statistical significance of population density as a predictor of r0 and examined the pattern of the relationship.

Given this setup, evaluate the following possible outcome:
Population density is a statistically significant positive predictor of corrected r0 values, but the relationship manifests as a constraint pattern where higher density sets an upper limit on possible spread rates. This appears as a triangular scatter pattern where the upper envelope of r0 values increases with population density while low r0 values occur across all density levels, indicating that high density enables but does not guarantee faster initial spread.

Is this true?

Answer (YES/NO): YES